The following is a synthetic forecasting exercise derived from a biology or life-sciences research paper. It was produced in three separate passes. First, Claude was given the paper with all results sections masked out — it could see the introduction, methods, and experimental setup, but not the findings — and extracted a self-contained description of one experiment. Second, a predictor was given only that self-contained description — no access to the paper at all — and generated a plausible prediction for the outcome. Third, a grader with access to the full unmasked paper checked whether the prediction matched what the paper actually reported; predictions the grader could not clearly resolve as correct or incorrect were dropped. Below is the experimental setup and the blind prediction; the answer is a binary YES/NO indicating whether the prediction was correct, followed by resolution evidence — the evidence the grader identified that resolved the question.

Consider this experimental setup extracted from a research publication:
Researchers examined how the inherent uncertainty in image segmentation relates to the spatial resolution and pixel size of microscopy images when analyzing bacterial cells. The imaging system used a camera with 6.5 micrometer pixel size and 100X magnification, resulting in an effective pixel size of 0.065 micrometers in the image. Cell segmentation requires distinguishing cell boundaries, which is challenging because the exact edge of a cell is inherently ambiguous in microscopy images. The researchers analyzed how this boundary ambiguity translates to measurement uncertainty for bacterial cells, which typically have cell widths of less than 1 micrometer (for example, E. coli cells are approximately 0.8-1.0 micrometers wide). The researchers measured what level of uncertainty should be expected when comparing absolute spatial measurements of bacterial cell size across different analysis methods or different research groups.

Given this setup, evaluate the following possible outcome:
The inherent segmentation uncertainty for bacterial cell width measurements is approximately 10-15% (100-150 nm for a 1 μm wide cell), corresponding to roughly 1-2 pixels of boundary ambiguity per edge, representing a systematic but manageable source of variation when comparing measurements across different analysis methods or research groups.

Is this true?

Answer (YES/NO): NO